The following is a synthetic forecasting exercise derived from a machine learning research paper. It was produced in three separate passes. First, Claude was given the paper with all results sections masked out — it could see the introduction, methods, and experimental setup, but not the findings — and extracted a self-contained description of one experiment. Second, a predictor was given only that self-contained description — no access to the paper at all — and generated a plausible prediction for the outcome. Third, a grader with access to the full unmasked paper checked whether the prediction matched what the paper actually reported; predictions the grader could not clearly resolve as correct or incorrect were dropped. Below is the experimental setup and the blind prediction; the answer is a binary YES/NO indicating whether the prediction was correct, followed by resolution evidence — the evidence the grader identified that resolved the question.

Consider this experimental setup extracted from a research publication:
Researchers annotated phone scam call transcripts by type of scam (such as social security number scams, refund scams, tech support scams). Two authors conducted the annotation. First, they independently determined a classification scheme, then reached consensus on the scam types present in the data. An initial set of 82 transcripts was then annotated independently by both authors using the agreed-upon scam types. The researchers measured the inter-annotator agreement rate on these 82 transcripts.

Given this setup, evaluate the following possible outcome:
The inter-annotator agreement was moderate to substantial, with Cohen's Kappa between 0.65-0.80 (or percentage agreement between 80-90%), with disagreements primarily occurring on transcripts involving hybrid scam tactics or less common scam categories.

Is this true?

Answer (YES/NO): YES